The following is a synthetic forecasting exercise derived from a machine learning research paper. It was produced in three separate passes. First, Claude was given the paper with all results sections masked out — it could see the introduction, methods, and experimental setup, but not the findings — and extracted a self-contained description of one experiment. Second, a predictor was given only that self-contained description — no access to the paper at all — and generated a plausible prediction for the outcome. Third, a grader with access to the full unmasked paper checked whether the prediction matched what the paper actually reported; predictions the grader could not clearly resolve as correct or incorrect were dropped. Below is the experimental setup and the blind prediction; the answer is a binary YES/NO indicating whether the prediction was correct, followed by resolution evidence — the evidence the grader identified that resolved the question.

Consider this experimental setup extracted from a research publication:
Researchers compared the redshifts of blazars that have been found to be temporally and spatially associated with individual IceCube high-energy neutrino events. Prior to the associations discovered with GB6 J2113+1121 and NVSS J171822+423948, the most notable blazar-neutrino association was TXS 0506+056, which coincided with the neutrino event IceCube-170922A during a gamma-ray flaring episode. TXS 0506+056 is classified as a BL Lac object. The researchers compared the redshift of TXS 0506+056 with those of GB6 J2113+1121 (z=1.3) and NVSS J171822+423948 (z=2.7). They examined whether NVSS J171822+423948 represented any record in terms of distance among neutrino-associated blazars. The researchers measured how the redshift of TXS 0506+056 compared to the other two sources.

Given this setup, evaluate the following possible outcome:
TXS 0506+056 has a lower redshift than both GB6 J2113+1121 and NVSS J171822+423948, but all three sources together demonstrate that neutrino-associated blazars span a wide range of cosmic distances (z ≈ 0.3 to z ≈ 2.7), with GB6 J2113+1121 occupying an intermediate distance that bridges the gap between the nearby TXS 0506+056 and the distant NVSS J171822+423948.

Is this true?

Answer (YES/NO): NO